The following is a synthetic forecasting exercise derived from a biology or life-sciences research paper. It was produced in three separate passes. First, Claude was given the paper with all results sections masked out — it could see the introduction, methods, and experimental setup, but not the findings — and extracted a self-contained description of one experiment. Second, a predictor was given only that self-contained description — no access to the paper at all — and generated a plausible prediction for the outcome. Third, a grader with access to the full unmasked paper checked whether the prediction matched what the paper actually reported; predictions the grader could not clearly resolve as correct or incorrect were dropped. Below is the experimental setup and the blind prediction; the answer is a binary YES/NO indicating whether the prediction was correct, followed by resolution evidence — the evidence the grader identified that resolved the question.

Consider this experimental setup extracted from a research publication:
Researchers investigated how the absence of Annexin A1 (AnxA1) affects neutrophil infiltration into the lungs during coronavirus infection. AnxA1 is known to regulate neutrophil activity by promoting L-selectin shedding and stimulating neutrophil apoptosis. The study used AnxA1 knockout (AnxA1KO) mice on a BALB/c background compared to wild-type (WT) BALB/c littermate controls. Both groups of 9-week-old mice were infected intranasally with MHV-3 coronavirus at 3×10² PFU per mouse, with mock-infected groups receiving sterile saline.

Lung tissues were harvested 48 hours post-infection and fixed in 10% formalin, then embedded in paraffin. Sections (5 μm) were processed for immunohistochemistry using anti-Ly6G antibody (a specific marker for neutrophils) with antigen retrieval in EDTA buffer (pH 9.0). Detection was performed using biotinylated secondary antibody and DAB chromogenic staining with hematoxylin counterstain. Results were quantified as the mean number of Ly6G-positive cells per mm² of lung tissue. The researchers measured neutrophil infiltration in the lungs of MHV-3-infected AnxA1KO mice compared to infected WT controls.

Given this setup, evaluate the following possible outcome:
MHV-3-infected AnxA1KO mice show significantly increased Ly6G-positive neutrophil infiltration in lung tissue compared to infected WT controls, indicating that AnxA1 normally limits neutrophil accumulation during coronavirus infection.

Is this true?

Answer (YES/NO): YES